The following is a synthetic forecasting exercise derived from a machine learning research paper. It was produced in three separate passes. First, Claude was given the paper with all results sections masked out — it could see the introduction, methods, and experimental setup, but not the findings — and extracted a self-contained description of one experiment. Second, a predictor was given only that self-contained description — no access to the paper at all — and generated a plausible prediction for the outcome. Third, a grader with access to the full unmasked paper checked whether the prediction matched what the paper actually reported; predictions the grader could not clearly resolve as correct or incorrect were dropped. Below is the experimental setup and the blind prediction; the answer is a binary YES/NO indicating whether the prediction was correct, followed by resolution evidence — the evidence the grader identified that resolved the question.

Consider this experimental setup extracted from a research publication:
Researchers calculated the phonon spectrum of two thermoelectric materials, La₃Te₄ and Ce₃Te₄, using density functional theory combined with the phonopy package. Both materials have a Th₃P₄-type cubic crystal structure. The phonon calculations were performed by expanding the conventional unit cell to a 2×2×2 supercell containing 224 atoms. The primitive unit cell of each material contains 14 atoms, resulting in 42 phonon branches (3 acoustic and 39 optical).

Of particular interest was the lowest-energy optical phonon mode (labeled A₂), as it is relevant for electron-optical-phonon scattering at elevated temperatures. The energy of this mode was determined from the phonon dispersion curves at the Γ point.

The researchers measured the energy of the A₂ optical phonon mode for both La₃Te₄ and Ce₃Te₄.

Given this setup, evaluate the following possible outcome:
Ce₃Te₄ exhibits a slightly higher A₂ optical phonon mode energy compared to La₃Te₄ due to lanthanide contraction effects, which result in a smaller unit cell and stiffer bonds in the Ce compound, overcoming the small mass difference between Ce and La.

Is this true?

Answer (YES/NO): YES